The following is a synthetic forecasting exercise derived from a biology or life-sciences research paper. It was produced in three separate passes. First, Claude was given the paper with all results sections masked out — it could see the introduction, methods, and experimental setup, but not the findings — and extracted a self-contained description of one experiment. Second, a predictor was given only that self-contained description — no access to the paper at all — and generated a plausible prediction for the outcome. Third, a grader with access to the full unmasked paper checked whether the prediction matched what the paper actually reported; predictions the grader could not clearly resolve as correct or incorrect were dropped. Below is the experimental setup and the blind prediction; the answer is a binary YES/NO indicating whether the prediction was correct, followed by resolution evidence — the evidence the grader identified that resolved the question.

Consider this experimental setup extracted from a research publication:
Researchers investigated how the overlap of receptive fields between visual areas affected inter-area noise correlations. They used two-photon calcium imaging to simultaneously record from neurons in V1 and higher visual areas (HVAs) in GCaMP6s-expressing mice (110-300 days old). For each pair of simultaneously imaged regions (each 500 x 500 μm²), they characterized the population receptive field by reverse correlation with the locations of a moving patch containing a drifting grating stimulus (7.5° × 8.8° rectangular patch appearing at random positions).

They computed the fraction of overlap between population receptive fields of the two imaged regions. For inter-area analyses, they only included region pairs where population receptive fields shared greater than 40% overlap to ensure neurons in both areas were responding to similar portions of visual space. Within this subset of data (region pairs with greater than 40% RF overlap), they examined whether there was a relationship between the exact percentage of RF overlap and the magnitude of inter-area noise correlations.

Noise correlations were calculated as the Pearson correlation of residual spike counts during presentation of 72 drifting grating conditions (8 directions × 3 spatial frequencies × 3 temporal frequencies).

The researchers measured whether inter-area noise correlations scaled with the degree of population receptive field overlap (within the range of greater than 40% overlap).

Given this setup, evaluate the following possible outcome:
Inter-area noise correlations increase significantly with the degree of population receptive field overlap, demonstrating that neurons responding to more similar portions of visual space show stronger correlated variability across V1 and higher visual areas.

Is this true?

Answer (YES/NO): NO